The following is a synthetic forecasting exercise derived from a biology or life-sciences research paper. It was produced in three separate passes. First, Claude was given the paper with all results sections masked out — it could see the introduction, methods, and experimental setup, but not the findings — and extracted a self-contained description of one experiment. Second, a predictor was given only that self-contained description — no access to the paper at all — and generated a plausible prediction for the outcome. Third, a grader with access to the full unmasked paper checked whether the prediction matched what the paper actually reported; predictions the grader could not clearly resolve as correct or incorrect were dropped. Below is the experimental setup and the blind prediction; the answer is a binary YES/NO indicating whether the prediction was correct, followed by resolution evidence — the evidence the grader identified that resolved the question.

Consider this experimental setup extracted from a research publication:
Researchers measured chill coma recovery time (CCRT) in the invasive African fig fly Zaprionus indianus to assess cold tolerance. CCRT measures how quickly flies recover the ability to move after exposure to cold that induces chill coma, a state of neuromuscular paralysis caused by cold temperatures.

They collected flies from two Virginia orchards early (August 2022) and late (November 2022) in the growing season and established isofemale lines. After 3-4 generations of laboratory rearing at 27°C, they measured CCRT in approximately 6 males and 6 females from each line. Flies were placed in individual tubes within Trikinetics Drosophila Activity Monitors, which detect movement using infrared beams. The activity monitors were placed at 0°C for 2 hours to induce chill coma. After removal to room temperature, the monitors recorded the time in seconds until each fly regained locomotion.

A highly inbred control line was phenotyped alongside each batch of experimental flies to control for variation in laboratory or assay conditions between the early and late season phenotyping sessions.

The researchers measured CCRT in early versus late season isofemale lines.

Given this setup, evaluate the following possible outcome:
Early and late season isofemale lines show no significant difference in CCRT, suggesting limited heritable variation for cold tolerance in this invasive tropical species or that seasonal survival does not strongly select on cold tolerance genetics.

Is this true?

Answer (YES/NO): YES